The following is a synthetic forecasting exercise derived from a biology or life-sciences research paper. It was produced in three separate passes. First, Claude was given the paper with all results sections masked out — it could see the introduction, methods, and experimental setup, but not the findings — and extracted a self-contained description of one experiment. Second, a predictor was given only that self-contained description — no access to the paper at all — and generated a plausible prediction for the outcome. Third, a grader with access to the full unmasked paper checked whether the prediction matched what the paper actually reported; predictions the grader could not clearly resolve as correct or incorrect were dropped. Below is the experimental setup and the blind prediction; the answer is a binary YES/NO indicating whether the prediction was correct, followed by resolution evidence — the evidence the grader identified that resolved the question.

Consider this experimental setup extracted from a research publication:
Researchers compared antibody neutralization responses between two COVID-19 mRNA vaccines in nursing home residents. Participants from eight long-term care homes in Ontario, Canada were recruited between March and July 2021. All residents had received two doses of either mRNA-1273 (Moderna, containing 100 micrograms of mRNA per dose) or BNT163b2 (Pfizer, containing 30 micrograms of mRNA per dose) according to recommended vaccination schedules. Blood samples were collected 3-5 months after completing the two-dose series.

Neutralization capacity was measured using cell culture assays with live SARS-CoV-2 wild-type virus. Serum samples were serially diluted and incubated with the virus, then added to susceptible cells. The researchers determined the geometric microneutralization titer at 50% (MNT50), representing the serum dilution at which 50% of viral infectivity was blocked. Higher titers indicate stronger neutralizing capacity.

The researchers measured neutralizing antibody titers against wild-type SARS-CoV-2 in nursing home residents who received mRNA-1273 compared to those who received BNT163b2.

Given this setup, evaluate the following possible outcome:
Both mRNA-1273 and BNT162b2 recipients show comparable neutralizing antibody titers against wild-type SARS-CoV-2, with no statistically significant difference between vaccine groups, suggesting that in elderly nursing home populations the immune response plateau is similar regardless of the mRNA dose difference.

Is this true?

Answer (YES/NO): NO